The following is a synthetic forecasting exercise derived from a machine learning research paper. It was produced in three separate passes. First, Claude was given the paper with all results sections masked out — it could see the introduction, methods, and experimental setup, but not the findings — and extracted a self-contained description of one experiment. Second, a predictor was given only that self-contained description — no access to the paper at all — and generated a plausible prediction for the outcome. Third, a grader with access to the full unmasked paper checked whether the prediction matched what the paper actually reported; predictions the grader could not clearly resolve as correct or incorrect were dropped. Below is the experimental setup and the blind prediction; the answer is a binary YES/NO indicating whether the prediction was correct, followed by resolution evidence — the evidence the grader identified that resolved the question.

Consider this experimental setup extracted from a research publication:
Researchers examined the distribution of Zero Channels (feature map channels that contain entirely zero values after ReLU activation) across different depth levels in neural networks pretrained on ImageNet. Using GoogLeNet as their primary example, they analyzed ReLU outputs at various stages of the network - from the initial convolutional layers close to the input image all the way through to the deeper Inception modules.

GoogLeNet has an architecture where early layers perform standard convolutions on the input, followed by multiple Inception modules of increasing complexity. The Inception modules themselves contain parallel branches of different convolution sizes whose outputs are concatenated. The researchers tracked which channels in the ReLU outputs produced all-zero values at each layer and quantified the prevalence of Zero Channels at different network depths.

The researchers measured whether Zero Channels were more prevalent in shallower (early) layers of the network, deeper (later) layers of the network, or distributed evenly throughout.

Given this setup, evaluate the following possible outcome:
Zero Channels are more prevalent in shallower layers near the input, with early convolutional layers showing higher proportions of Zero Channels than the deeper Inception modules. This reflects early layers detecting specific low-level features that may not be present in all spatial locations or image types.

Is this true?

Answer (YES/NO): YES